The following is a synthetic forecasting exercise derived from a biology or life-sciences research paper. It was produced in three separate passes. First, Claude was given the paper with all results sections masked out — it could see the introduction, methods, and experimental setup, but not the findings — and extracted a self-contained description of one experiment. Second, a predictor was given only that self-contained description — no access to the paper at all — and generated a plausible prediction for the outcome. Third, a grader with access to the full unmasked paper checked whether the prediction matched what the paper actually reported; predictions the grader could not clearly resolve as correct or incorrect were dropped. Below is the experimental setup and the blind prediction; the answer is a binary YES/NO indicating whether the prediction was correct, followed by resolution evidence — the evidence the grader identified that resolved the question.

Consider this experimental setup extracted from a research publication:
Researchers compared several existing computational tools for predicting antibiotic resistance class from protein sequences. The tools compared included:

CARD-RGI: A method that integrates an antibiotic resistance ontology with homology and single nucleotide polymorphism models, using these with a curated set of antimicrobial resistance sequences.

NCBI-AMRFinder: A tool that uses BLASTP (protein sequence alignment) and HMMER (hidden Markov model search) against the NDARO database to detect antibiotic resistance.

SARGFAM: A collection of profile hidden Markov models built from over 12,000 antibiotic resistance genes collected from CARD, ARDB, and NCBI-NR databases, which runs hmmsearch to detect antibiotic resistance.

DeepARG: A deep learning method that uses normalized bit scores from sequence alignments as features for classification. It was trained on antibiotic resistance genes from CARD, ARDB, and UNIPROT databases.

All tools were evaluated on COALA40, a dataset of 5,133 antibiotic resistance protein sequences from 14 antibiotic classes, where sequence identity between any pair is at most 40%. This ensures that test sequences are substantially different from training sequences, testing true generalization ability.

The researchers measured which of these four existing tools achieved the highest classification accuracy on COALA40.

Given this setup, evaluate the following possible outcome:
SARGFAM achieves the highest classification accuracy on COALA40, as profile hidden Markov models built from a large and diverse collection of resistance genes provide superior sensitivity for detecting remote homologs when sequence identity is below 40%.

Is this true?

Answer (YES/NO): NO